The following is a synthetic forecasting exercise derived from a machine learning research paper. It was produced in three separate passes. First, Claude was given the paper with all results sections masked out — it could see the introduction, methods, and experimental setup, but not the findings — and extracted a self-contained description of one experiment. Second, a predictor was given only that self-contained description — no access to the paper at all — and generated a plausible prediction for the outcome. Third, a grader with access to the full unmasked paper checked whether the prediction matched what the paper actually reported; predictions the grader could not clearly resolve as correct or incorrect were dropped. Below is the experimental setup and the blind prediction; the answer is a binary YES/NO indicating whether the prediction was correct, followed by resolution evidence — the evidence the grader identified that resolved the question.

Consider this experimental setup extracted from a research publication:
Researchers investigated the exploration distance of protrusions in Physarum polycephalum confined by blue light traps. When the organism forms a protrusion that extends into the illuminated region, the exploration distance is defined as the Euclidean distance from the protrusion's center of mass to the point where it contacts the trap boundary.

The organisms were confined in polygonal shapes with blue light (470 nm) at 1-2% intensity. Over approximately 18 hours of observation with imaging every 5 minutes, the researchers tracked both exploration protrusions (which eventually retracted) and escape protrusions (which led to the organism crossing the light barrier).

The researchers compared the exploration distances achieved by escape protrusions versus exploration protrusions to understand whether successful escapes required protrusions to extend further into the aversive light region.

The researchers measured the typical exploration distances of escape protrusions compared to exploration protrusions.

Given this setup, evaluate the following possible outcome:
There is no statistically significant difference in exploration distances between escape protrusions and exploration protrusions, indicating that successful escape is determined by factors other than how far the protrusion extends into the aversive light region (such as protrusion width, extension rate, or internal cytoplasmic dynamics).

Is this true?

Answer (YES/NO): NO